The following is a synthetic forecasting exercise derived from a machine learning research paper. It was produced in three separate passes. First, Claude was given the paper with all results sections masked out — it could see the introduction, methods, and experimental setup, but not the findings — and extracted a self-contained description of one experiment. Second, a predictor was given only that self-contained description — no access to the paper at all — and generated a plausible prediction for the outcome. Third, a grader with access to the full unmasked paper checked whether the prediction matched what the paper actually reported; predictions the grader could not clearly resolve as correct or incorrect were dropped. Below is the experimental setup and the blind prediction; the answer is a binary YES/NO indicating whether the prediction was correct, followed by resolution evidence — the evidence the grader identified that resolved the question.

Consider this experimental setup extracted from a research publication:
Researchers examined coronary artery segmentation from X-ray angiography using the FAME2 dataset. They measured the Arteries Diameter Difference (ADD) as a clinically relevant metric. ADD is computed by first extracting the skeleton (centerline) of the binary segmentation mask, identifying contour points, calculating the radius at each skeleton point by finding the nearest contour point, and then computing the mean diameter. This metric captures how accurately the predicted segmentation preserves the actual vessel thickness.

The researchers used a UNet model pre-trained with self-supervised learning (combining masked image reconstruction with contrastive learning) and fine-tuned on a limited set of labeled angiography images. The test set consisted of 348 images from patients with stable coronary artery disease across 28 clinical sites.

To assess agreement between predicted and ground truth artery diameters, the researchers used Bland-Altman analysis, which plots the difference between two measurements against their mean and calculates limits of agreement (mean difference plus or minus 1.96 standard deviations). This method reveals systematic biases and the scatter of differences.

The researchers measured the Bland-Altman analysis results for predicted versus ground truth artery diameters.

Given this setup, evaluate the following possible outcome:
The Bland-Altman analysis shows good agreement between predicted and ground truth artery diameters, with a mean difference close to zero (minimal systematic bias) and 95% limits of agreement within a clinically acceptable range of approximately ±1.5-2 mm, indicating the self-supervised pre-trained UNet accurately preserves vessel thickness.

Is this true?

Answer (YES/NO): NO